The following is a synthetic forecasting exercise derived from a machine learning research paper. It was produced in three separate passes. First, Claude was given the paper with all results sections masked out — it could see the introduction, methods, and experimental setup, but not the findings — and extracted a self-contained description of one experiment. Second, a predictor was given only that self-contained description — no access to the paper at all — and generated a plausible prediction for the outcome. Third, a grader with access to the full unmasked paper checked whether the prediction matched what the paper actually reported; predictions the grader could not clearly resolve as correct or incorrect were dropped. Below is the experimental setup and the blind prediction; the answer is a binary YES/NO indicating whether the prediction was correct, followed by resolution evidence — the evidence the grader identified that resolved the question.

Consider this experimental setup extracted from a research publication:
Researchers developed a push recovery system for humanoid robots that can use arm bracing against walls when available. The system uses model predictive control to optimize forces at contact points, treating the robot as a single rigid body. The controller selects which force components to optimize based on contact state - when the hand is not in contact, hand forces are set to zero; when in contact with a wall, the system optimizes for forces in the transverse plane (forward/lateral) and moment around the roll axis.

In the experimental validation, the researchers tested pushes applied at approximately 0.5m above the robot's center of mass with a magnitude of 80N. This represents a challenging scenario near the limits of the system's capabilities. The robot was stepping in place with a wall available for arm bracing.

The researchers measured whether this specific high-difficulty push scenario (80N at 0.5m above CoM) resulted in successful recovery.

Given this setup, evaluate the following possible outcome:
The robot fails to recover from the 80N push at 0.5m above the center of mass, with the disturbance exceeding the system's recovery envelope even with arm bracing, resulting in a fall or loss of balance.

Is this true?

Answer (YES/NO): NO